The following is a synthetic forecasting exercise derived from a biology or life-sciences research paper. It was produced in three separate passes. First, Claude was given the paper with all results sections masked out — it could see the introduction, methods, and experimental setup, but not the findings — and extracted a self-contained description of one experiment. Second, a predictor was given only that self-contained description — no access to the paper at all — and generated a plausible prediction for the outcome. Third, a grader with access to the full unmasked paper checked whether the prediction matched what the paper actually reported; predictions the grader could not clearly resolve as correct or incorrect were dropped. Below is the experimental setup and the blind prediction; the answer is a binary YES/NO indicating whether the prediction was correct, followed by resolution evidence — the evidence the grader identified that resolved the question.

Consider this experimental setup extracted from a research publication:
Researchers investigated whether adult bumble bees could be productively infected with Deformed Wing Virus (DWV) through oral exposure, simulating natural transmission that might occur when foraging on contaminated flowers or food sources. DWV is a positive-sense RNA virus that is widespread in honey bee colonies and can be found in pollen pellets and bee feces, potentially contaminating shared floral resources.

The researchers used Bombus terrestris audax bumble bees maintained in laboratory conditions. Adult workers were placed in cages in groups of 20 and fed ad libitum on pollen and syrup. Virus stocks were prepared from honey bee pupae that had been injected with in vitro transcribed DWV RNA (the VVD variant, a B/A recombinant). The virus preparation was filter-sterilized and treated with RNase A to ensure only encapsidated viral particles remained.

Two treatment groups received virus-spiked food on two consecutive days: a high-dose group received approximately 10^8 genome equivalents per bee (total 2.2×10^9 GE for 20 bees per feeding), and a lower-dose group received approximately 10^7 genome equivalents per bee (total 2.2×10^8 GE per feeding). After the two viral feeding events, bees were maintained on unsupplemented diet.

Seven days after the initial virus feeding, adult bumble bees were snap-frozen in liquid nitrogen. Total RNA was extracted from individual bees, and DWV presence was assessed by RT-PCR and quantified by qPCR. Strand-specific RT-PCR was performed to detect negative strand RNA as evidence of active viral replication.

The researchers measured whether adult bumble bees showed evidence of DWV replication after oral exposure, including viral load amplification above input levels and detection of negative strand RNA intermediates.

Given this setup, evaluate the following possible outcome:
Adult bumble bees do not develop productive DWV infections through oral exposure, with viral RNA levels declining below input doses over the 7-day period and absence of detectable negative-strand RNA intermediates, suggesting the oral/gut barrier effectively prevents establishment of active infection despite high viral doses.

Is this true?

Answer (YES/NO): YES